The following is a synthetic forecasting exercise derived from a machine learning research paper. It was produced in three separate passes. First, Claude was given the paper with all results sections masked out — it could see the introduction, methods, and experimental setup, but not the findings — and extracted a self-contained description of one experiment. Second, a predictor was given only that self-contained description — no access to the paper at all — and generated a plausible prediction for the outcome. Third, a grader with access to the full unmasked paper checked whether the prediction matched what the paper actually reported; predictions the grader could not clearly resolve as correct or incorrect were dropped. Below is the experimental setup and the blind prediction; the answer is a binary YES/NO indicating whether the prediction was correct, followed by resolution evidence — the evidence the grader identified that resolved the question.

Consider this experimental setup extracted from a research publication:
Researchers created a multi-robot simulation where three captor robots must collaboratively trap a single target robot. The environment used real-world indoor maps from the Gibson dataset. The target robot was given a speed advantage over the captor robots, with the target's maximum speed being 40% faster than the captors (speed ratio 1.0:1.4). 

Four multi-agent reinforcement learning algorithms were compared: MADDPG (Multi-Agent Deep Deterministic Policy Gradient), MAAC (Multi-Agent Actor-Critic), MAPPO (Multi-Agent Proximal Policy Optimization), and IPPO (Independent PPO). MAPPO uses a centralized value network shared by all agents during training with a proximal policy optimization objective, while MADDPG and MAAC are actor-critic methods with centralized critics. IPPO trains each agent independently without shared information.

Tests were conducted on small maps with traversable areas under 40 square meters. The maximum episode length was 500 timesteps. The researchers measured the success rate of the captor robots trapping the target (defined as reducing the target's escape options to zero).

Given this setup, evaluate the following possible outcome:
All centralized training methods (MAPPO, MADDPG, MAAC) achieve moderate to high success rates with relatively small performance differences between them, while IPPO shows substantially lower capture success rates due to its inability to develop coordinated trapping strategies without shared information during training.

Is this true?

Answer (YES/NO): NO